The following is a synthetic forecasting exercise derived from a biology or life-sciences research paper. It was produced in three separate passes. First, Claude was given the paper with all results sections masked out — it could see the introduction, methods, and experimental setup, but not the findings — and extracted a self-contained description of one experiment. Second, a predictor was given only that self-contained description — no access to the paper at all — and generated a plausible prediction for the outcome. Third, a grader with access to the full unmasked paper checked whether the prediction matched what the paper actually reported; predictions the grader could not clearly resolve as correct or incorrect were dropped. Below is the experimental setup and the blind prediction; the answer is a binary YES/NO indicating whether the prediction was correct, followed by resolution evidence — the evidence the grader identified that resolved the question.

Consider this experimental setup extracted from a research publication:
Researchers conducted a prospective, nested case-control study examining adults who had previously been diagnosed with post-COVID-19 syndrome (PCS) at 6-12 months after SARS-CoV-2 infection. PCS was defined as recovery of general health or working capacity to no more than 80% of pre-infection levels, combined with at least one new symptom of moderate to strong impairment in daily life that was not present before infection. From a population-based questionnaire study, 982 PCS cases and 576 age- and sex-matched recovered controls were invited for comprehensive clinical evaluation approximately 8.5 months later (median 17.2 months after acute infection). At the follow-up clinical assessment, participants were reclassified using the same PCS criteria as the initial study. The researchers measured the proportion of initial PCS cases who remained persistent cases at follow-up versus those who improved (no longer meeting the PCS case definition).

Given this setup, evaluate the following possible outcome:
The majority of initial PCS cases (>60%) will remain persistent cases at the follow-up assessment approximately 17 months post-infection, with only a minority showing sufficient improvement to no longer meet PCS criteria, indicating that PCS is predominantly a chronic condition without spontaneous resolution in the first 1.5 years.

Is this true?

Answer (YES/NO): YES